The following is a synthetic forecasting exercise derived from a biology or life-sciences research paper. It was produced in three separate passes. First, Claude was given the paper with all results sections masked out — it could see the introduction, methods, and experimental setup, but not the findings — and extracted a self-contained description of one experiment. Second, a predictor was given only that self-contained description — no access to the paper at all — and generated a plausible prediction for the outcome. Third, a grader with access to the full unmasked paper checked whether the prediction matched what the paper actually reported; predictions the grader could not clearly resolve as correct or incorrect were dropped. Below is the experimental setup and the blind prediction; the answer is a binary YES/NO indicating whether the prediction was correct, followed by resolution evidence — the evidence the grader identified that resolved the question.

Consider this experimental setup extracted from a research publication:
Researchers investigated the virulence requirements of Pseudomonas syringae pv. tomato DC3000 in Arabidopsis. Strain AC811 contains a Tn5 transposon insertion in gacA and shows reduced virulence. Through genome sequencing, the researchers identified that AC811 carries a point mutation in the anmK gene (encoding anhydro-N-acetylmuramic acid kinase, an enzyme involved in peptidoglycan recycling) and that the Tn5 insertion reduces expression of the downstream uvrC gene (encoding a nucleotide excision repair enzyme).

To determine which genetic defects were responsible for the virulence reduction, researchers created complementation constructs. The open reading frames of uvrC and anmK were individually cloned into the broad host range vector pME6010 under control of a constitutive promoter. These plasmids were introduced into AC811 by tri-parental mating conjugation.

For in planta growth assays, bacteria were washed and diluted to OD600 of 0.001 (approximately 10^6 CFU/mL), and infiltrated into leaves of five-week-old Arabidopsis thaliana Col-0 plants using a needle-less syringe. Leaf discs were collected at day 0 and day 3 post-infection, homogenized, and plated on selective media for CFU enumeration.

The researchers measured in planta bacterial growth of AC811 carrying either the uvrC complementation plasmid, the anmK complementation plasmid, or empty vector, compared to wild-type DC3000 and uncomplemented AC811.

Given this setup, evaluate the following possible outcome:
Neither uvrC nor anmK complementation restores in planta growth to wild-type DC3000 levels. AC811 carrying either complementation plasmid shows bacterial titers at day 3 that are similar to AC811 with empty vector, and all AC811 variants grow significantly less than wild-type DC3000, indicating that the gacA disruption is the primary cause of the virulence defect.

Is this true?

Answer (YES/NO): NO